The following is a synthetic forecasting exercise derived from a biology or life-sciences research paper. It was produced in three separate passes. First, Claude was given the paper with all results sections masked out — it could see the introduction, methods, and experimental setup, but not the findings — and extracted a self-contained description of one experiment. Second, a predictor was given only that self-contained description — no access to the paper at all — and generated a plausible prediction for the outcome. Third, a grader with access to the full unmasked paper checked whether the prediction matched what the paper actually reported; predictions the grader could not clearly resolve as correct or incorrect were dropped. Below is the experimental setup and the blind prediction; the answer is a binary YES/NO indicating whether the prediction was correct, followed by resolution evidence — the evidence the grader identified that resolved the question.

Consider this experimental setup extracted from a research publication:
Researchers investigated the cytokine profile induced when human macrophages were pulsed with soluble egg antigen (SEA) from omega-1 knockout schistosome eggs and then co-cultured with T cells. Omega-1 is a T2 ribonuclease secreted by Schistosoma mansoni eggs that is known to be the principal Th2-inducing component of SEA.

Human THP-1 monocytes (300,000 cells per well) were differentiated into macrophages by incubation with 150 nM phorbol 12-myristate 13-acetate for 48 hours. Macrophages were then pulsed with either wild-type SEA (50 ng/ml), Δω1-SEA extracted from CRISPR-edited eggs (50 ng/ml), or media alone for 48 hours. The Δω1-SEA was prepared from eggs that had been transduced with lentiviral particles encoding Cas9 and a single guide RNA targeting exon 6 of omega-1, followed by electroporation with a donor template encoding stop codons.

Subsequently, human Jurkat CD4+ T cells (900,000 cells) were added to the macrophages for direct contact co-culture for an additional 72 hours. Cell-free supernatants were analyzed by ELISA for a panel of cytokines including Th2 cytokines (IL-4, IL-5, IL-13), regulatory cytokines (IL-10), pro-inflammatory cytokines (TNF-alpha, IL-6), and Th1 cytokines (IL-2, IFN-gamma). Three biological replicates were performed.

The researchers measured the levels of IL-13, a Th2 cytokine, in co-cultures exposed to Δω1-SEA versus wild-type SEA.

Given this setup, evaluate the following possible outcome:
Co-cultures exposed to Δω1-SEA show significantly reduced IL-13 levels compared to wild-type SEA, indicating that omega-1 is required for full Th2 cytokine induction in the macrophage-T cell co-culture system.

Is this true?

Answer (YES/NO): NO